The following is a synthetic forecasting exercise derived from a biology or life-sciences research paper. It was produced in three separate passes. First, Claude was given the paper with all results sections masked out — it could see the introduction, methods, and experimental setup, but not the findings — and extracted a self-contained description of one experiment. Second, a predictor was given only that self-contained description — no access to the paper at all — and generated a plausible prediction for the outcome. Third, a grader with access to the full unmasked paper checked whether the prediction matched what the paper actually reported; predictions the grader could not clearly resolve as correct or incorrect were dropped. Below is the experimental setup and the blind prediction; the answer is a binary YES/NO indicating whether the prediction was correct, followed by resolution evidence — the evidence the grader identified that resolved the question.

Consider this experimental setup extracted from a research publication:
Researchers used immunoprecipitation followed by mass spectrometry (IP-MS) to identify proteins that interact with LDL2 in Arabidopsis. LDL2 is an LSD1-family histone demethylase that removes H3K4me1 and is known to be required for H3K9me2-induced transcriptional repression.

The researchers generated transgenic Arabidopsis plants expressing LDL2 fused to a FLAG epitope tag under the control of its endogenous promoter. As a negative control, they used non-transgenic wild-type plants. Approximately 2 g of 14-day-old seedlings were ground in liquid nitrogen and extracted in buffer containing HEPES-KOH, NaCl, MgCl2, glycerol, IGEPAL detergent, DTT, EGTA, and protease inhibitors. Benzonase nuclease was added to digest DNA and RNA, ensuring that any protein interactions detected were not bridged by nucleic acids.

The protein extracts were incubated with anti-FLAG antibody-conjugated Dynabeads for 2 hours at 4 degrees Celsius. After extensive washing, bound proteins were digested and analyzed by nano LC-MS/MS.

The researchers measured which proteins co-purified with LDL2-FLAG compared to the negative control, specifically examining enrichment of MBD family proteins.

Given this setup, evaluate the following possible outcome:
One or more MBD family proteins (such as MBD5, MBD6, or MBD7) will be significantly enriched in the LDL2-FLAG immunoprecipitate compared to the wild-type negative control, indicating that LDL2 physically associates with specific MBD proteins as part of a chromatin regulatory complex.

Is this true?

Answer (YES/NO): YES